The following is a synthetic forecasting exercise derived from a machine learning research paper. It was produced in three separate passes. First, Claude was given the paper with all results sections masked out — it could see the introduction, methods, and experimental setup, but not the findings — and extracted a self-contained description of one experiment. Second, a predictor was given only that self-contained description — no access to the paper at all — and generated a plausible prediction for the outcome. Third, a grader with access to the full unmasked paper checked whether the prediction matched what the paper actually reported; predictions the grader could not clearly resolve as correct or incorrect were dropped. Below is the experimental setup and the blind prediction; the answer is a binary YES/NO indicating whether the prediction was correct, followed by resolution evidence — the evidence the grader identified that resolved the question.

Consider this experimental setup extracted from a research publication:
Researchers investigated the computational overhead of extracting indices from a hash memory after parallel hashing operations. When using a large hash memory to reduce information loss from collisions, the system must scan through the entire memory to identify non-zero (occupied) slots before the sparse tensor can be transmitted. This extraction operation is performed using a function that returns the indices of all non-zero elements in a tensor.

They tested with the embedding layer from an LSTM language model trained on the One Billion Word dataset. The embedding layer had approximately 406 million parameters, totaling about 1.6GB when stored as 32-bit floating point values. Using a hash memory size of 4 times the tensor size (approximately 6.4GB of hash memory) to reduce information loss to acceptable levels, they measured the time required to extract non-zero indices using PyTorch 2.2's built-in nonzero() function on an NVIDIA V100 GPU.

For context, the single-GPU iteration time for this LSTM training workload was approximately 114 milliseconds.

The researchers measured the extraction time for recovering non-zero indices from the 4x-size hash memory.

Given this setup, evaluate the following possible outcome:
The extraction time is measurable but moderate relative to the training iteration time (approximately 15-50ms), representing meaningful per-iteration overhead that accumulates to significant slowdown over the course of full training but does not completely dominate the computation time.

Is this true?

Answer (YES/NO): YES